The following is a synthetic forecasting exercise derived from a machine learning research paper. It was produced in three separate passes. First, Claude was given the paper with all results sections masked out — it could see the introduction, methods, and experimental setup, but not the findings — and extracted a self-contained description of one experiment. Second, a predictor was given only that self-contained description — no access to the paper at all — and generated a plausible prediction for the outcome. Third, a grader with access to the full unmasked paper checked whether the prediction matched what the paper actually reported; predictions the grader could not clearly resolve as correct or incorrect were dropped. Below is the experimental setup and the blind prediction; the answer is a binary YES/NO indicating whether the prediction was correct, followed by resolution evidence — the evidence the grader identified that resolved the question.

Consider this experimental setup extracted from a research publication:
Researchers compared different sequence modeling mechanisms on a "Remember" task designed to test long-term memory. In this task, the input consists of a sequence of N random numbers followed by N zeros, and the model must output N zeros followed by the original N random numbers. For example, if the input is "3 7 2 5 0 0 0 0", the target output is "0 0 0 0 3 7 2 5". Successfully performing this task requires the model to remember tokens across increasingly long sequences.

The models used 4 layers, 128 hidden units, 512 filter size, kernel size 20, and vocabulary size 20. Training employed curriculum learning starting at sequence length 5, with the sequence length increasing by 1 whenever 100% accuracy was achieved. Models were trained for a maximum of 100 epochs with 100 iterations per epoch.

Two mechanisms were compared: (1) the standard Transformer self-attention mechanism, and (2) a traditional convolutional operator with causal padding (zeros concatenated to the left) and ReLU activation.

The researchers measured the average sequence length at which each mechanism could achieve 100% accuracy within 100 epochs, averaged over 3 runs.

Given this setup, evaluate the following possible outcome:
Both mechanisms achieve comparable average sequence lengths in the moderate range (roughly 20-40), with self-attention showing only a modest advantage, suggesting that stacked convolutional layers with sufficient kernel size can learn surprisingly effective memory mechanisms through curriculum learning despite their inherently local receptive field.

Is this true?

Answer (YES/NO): NO